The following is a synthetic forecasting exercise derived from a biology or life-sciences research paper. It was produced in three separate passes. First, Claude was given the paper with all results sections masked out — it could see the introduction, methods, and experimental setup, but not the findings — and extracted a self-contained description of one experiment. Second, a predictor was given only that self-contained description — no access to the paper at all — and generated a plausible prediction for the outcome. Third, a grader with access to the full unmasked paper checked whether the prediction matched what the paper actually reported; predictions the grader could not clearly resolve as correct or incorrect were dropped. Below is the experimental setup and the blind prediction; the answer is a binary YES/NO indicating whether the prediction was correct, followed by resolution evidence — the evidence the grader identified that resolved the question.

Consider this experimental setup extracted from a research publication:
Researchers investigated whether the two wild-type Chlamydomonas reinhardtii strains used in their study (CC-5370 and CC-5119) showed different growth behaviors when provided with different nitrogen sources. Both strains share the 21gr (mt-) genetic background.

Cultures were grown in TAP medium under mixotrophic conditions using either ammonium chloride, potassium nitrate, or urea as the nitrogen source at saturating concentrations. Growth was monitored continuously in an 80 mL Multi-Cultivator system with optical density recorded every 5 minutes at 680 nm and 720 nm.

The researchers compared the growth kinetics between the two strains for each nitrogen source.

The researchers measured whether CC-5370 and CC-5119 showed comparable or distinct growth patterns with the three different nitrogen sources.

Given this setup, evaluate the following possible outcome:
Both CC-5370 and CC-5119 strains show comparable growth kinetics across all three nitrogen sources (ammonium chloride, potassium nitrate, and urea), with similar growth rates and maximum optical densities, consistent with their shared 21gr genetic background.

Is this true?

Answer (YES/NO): NO